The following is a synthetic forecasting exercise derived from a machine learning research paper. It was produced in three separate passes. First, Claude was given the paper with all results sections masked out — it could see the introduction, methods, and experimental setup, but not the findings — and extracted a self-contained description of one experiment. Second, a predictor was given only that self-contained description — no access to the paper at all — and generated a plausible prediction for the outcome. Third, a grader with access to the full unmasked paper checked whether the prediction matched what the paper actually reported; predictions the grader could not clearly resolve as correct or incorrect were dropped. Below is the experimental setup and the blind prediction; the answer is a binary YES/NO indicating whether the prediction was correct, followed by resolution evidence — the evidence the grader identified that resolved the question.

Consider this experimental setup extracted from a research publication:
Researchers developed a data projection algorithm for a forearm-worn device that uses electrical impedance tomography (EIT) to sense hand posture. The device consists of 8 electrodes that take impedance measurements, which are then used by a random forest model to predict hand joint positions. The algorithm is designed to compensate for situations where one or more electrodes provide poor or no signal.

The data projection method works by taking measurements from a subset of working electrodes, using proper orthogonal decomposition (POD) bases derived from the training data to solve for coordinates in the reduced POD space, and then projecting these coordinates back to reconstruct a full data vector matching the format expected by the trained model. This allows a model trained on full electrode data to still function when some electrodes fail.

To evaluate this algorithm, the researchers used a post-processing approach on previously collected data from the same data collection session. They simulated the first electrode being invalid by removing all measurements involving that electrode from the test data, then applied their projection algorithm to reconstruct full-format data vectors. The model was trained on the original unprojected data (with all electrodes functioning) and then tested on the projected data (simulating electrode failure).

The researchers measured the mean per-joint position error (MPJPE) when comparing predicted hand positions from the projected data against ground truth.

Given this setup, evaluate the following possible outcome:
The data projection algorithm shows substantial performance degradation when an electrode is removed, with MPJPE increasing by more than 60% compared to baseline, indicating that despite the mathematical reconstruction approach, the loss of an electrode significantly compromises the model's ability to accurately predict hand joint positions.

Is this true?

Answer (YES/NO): NO